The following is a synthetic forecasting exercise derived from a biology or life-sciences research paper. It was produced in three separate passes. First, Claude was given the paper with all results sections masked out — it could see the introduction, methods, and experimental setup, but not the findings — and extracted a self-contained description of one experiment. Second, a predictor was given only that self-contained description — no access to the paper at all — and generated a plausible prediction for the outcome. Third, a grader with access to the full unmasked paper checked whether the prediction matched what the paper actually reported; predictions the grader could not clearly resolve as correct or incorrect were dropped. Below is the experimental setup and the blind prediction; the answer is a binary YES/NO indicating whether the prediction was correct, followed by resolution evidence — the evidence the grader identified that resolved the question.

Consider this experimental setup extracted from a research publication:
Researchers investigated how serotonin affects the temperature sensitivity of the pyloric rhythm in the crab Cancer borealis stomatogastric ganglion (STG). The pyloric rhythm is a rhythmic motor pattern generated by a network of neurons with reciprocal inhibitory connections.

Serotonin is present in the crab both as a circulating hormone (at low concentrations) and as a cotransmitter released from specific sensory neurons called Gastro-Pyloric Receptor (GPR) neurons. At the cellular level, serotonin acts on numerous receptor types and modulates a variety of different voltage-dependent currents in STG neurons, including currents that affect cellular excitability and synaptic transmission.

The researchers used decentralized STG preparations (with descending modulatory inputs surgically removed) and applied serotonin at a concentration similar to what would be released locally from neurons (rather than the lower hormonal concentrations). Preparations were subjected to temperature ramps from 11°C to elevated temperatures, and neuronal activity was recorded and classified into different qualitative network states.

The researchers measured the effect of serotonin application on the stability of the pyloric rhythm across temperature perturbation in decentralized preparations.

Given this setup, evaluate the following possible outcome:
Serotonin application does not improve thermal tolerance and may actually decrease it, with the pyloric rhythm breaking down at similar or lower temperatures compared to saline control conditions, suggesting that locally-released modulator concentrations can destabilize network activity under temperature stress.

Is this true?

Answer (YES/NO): YES